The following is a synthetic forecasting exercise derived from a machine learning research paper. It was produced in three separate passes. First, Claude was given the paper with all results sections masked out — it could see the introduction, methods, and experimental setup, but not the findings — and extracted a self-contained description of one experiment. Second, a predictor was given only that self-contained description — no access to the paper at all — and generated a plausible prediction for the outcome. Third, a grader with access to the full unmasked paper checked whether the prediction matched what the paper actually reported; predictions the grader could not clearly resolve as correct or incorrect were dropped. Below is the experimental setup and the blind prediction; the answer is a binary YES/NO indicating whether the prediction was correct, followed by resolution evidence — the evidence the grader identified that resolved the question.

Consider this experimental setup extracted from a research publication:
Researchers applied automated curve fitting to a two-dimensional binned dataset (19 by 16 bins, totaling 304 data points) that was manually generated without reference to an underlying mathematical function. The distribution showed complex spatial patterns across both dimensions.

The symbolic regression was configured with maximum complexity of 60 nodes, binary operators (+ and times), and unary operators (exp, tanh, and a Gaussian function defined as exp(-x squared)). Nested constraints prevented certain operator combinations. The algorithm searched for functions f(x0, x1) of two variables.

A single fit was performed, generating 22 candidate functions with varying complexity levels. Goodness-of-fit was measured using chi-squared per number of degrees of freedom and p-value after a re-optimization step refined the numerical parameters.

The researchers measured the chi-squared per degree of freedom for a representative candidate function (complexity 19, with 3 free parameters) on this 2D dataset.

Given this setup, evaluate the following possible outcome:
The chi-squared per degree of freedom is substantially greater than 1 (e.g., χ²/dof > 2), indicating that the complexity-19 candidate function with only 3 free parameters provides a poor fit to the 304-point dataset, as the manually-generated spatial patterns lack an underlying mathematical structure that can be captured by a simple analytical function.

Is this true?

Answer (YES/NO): NO